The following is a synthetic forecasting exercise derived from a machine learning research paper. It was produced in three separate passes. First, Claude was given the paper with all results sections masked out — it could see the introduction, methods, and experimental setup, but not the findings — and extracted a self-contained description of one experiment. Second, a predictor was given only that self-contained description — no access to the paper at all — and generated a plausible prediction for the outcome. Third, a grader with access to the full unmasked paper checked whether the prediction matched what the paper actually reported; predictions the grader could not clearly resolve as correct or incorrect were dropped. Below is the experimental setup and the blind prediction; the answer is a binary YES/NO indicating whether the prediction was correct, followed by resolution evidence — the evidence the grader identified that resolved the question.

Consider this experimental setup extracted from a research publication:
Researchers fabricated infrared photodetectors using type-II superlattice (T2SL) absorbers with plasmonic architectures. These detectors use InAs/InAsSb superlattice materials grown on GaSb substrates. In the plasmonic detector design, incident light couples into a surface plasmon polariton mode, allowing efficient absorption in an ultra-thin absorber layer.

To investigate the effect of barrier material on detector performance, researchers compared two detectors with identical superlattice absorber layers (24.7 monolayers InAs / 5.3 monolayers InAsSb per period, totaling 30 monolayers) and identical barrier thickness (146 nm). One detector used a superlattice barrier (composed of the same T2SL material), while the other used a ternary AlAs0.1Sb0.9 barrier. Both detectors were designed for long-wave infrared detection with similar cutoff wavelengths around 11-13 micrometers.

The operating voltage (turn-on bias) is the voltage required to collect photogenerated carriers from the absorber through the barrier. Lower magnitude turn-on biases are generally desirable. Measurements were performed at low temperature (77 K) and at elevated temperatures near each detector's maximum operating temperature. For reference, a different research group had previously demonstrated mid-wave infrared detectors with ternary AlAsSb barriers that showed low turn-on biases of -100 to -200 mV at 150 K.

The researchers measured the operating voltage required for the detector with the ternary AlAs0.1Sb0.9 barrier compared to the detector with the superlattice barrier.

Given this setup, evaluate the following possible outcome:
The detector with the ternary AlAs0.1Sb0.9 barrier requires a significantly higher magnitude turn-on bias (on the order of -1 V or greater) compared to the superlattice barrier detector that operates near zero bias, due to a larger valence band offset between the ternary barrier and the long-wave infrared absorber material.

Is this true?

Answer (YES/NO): NO